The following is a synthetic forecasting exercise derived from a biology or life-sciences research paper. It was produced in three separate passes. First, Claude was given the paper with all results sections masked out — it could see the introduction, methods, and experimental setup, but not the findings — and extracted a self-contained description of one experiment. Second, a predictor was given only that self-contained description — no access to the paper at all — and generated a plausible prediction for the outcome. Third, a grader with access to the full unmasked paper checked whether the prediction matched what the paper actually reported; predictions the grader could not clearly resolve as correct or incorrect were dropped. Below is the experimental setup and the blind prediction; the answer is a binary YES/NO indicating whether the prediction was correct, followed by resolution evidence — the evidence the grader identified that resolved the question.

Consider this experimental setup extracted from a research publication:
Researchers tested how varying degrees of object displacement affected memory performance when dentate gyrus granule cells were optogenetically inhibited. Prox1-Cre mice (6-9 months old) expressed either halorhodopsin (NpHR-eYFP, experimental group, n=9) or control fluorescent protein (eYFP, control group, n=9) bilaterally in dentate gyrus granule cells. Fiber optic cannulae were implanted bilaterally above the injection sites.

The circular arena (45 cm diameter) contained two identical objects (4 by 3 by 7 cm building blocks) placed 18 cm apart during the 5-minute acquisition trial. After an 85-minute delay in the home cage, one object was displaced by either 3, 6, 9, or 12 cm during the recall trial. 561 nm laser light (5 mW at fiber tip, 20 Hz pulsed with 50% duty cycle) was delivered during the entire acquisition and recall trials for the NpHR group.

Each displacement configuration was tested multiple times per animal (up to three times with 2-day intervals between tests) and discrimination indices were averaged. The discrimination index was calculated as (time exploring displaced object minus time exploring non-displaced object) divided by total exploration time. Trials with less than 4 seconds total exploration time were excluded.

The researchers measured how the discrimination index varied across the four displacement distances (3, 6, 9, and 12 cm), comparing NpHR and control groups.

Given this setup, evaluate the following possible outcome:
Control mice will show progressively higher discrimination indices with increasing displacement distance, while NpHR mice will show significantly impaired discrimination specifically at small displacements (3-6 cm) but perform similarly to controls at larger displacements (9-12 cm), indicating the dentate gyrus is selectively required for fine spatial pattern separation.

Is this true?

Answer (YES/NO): NO